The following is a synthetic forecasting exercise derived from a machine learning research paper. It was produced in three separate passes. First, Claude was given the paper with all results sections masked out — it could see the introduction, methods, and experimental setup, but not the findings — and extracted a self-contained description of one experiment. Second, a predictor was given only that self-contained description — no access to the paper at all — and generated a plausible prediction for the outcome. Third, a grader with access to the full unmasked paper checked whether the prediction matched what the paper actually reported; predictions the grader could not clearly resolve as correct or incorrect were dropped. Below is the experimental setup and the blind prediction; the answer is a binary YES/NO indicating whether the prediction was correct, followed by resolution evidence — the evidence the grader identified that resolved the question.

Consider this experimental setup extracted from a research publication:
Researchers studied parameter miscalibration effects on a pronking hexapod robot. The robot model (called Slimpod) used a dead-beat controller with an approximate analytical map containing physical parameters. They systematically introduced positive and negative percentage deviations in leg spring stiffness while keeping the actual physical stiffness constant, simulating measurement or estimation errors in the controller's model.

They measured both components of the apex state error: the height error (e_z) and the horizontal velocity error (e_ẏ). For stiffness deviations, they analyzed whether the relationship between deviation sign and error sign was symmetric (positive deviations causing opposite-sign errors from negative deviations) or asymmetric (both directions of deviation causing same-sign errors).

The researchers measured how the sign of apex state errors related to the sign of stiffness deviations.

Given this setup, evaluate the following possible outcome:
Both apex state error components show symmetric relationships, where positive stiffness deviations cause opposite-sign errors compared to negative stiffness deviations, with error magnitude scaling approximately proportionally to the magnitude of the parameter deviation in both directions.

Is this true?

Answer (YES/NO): YES